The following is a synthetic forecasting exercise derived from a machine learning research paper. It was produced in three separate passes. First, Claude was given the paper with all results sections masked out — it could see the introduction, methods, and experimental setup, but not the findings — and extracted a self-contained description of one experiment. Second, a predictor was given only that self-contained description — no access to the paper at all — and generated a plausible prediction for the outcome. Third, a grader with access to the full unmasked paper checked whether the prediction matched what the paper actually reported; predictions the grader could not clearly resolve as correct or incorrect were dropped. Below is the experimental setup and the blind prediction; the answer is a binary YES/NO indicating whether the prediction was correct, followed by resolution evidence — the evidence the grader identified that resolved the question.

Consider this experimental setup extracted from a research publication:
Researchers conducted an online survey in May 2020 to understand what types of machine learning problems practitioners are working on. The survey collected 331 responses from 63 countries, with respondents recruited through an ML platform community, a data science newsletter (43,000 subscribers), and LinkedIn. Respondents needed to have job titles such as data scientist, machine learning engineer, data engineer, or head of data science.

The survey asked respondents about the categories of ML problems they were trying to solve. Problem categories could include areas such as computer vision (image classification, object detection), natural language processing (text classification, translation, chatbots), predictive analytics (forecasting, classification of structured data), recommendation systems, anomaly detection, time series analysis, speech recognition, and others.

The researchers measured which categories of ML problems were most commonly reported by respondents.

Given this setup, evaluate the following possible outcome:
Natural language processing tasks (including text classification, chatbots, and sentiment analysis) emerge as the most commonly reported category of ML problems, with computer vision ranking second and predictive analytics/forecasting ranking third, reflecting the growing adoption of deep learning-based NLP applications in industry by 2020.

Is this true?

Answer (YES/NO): NO